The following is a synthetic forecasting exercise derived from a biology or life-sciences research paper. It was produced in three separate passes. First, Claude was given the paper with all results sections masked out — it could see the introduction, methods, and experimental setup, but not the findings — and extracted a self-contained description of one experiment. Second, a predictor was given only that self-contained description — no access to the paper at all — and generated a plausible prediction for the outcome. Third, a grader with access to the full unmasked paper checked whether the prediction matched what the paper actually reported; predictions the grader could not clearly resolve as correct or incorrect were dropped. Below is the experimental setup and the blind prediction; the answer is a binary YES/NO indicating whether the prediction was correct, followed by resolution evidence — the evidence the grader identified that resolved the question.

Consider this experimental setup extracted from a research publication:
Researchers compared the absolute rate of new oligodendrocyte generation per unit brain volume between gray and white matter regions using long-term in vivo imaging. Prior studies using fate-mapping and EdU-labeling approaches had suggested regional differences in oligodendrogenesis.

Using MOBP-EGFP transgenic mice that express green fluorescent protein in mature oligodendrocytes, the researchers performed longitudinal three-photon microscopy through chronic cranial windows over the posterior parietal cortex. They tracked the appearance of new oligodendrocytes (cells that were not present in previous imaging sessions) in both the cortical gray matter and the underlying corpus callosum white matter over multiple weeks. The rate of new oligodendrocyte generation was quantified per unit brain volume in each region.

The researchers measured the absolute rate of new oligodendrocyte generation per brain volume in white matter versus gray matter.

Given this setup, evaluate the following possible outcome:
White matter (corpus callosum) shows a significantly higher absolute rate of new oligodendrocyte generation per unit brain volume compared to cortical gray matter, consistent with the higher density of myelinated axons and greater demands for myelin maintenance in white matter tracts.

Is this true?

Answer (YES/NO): YES